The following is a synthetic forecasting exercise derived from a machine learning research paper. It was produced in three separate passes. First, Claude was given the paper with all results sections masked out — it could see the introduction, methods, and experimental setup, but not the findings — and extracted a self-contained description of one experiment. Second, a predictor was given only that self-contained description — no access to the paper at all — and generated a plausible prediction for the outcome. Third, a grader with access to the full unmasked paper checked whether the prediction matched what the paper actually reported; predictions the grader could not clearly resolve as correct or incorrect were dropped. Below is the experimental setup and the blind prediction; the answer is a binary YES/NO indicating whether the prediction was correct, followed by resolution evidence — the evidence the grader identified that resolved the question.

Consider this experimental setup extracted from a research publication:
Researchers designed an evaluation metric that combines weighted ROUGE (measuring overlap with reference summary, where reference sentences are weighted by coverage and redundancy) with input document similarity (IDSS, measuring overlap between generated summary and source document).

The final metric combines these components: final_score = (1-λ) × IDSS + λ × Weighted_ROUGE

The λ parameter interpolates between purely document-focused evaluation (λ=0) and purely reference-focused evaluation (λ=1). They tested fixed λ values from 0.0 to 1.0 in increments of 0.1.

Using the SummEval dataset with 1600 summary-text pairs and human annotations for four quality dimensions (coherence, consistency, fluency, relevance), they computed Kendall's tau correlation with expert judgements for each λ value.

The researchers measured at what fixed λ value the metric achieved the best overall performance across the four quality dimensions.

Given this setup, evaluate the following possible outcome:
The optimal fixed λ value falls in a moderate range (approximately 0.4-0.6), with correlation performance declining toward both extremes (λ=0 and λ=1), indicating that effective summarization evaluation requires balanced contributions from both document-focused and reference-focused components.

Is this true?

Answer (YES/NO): YES